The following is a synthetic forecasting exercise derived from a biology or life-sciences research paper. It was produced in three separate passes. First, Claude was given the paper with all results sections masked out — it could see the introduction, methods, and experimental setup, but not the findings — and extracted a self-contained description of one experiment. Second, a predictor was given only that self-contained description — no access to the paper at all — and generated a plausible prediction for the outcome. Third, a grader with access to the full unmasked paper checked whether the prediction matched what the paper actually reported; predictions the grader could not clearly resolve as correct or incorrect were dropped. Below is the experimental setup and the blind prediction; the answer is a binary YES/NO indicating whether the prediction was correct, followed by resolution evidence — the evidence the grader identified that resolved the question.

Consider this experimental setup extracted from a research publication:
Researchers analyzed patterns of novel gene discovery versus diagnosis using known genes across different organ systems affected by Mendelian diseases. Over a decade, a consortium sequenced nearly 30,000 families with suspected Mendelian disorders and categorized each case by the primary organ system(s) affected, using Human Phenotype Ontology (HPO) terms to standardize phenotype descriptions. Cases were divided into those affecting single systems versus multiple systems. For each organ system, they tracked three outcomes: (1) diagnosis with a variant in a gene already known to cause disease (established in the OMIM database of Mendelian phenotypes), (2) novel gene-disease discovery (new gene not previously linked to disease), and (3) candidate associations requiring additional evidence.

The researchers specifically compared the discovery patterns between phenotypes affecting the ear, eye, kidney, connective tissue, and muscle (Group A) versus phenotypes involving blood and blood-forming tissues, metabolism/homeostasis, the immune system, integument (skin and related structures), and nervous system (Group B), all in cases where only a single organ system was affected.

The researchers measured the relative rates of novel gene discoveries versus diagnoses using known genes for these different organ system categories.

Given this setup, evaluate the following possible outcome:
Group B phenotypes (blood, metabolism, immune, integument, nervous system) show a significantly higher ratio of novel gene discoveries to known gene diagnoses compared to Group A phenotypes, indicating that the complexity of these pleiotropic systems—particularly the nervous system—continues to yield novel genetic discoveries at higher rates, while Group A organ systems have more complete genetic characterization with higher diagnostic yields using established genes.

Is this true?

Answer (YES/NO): YES